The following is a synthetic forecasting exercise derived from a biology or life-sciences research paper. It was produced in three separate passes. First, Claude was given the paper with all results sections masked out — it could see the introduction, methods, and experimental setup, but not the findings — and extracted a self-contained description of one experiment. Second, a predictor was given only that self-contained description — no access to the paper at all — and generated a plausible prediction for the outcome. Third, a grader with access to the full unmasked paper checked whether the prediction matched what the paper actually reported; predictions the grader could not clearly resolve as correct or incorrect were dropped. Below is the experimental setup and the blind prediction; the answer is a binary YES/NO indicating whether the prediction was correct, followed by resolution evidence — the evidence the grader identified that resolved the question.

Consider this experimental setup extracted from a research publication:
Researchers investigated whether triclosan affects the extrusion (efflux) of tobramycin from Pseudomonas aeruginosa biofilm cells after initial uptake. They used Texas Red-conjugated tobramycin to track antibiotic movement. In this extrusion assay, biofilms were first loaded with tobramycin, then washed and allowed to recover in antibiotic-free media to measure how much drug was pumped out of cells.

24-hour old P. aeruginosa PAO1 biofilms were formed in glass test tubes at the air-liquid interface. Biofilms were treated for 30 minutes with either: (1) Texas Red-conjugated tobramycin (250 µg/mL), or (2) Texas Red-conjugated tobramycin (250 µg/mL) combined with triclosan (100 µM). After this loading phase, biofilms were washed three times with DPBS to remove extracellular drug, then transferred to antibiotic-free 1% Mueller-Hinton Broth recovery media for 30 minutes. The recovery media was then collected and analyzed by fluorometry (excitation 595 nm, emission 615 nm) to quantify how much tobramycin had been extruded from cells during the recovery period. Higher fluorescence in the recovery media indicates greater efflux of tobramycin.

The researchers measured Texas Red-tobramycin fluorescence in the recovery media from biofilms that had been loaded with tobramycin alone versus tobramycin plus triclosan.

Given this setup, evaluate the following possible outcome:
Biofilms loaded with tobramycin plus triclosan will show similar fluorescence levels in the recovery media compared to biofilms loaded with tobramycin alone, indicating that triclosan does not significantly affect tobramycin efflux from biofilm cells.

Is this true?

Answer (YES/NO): NO